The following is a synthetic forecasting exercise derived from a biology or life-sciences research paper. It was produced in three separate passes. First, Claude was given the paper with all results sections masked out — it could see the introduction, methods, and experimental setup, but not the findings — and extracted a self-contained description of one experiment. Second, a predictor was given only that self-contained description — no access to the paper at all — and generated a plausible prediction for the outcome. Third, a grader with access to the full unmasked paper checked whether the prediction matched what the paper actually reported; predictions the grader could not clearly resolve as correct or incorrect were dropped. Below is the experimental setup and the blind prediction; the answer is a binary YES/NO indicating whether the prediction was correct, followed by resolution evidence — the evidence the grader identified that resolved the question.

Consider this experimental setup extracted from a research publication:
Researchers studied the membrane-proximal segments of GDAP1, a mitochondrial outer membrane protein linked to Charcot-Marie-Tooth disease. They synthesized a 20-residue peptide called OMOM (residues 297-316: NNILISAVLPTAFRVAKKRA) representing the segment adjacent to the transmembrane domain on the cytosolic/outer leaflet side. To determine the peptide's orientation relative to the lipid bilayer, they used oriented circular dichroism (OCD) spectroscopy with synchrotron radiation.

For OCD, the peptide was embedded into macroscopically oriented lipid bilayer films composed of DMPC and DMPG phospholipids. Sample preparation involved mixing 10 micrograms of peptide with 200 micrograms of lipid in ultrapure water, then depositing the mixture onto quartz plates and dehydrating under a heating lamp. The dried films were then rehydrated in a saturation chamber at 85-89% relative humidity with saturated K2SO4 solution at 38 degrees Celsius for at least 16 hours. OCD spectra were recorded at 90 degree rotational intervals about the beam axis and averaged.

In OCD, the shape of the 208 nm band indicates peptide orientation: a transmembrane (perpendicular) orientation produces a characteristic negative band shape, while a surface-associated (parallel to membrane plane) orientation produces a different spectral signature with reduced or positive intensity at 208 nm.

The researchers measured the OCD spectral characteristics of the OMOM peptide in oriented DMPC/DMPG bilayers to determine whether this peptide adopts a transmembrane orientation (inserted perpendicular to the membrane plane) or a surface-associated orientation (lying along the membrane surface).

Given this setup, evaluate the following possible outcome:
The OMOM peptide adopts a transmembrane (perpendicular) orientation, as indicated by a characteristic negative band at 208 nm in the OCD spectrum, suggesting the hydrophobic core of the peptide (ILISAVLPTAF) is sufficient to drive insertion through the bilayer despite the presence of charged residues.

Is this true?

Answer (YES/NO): NO